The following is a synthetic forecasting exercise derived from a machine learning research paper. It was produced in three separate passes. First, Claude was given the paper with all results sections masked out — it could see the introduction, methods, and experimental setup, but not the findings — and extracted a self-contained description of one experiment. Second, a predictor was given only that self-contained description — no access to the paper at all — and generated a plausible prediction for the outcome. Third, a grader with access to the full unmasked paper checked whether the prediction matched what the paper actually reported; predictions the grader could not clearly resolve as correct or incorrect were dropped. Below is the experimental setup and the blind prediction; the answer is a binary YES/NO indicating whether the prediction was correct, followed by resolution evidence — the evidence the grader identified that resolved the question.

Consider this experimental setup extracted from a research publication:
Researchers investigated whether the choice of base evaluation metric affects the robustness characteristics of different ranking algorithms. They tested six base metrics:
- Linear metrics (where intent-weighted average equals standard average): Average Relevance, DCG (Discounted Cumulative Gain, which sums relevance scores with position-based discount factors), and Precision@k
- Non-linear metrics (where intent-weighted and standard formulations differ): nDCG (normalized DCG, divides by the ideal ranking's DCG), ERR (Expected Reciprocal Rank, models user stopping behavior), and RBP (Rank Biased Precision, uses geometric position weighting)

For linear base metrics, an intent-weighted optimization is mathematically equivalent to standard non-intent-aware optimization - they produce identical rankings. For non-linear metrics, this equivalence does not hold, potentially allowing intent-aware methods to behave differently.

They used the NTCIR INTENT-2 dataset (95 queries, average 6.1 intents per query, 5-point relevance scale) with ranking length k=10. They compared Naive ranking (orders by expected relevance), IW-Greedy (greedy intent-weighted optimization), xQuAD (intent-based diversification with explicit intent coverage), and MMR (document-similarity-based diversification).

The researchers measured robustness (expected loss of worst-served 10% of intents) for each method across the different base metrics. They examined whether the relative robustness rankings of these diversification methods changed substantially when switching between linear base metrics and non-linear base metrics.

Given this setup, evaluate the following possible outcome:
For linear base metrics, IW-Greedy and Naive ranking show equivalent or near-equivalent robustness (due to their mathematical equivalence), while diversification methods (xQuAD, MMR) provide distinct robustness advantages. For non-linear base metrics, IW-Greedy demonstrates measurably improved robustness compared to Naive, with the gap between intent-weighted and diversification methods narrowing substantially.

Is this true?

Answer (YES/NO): NO